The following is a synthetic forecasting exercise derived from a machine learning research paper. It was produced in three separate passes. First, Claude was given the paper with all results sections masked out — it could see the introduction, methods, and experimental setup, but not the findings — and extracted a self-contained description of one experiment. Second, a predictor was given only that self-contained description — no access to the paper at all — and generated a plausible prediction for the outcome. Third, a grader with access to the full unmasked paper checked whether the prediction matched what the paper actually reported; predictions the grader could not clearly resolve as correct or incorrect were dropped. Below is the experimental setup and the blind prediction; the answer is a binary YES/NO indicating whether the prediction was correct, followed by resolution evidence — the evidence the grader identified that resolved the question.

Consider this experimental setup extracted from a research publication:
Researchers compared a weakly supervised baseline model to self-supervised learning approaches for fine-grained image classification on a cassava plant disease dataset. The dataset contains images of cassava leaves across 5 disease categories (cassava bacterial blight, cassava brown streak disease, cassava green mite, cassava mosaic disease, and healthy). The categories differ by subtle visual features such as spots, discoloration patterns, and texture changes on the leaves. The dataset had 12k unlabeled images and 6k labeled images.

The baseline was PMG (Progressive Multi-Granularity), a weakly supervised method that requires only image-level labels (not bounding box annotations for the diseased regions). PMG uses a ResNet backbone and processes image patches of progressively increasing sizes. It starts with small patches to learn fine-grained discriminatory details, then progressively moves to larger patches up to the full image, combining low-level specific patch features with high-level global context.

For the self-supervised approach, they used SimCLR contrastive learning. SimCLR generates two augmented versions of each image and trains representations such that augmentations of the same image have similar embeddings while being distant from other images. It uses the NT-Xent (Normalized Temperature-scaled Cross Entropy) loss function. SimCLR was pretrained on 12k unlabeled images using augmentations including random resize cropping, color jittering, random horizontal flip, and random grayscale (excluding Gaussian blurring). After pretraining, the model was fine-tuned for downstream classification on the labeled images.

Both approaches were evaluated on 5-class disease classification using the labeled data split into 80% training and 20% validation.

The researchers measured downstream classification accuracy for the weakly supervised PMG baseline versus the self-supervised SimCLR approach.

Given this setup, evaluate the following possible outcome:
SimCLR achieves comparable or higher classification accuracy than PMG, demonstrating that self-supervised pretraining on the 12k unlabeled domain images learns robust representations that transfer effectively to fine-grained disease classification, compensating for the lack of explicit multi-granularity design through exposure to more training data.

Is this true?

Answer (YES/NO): NO